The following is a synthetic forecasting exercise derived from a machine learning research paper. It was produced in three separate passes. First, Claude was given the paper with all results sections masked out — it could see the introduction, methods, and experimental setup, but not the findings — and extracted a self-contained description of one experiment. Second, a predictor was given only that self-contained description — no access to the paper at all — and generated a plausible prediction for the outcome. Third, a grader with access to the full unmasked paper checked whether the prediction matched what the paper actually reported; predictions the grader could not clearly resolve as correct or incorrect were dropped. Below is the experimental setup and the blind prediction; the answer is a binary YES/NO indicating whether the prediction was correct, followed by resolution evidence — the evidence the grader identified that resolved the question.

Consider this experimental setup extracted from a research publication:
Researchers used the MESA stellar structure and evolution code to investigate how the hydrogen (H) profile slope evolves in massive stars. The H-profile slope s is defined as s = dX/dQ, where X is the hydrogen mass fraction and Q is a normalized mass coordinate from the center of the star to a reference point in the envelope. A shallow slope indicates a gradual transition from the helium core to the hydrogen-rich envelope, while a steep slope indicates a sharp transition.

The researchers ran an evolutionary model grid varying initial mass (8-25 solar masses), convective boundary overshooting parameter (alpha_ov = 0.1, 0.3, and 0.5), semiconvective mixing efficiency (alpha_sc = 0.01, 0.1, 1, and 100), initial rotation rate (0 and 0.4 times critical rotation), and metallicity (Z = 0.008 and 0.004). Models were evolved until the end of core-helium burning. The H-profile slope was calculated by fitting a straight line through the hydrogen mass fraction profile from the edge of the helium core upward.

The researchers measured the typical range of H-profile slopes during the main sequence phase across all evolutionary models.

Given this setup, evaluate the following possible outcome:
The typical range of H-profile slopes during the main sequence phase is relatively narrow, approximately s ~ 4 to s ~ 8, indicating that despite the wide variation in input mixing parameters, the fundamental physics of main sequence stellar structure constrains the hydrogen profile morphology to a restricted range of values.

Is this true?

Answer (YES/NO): NO